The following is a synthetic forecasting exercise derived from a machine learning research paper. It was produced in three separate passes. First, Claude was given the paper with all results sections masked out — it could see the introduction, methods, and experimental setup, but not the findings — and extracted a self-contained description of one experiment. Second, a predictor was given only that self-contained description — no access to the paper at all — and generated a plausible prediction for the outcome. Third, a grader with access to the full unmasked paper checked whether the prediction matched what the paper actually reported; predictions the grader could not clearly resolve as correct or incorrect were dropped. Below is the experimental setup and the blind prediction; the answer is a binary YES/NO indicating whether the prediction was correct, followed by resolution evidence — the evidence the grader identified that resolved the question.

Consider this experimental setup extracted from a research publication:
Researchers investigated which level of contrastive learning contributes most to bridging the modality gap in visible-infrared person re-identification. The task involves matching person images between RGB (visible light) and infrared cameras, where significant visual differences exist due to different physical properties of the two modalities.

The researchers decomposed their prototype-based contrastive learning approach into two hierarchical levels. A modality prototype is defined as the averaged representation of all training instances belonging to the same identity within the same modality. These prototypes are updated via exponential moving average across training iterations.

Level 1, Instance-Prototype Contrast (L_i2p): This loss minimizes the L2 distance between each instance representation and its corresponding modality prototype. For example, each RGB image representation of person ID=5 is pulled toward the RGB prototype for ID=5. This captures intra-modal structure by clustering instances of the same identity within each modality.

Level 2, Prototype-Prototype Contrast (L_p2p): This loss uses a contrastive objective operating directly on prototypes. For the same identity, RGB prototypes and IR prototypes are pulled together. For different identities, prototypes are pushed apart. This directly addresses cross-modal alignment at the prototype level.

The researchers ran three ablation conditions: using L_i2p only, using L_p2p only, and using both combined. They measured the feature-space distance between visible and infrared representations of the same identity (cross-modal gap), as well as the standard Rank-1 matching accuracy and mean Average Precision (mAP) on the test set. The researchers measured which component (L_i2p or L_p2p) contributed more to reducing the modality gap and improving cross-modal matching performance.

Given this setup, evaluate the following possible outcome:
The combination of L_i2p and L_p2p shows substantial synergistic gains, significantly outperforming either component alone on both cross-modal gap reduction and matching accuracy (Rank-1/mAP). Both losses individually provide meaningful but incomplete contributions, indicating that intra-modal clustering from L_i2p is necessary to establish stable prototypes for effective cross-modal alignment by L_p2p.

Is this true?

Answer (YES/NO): NO